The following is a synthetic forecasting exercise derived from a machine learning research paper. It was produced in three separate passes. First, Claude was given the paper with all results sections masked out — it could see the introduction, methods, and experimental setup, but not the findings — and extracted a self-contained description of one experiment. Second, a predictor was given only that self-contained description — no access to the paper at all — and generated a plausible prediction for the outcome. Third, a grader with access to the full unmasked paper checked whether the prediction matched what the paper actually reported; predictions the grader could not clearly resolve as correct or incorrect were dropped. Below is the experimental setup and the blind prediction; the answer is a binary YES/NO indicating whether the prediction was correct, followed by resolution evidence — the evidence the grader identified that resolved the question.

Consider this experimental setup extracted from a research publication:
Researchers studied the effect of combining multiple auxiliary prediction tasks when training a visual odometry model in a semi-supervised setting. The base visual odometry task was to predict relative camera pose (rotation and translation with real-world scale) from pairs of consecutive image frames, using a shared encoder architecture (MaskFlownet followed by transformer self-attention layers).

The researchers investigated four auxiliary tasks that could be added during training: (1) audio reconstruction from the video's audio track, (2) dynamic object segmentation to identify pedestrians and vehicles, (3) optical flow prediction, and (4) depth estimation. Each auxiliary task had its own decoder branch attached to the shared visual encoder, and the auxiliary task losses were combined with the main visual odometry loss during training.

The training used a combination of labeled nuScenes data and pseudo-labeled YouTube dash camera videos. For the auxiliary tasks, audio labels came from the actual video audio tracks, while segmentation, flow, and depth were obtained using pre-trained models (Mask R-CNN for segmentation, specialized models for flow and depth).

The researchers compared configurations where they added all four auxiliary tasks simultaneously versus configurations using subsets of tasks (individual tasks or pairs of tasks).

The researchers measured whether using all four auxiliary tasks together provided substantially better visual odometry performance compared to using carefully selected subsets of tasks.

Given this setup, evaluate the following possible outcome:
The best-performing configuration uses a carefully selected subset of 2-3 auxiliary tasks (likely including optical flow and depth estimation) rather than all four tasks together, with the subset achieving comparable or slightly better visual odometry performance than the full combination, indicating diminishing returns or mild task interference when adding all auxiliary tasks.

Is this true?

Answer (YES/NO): NO